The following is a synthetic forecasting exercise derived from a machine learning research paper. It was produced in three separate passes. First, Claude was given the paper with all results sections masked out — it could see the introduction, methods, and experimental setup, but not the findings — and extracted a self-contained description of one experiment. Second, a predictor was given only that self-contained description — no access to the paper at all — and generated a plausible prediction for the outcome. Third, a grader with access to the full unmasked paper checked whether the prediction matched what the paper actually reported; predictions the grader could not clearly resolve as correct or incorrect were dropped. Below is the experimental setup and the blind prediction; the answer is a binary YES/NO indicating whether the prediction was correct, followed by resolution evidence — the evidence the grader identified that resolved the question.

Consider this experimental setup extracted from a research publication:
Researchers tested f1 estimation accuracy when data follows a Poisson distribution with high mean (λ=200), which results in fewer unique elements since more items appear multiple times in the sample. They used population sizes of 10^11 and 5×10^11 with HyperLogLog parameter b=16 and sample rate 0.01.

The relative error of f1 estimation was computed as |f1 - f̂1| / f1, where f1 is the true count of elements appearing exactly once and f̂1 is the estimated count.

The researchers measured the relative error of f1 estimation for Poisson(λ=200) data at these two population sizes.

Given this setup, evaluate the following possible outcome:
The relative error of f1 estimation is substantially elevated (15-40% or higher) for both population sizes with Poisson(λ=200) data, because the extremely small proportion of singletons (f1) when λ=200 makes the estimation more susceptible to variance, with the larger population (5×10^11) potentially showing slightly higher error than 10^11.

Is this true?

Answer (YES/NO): YES